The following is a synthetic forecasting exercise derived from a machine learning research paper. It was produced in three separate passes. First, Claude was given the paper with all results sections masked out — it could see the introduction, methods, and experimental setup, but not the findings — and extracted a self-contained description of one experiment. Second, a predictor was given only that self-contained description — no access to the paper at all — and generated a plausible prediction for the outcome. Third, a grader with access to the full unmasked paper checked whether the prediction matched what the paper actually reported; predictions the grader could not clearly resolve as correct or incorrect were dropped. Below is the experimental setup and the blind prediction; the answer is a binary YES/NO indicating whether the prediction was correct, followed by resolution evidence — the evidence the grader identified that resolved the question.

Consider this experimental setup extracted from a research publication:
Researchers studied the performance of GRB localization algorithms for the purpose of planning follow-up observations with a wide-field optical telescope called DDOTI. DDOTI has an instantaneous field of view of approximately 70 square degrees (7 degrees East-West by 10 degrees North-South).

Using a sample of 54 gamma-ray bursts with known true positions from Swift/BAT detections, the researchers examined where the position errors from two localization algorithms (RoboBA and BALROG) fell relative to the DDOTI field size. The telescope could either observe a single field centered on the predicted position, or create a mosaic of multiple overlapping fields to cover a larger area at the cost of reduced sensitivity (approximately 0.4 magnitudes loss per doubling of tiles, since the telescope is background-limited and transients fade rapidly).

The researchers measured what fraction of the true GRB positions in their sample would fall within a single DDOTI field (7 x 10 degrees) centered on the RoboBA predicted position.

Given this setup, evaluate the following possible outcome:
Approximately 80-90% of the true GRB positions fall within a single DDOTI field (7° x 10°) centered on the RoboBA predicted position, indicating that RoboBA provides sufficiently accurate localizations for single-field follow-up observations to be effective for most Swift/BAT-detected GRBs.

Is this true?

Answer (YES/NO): NO